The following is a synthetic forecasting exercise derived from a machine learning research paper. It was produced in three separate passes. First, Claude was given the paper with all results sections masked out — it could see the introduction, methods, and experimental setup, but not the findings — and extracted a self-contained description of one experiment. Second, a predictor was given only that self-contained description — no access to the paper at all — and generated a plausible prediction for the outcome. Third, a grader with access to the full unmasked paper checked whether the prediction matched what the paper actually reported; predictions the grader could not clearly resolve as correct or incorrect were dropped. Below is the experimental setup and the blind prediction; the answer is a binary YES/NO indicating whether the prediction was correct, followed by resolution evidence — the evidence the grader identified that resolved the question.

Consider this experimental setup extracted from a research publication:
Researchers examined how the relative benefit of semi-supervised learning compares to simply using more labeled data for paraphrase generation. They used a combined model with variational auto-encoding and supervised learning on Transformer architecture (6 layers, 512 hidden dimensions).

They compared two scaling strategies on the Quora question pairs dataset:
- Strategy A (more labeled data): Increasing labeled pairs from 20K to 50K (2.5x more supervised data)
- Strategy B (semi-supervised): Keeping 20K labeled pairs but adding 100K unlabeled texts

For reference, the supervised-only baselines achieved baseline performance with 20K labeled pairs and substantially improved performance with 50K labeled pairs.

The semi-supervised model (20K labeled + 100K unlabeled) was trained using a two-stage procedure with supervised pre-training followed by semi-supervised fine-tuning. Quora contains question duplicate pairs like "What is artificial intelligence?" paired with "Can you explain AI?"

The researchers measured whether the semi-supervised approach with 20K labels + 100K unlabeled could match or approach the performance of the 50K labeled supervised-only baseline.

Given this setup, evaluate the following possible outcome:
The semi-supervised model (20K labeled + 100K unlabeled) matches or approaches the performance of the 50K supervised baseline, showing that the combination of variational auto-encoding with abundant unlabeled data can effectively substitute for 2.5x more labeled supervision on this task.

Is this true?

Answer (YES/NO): NO